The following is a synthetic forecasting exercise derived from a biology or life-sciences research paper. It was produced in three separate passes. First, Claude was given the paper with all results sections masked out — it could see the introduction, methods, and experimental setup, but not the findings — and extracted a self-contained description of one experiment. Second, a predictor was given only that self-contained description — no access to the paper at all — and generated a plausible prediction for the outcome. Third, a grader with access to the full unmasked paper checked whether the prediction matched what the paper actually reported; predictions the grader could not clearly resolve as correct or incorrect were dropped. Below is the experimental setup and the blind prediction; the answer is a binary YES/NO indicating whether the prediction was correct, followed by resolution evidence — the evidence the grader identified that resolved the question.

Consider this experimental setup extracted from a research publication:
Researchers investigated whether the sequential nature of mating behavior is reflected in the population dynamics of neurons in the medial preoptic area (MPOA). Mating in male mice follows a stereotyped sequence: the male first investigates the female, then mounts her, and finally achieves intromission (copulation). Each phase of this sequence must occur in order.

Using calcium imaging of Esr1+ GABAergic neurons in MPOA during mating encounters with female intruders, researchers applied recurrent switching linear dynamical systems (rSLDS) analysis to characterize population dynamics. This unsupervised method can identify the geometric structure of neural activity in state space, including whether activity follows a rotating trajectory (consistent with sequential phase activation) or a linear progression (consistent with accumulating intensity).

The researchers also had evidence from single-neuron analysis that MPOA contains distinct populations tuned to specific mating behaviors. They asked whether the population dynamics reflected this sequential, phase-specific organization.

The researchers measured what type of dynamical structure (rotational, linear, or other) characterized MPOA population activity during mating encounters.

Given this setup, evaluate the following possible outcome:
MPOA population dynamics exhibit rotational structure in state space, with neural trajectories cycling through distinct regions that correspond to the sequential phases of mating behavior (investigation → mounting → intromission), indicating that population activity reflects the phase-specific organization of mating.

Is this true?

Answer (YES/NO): YES